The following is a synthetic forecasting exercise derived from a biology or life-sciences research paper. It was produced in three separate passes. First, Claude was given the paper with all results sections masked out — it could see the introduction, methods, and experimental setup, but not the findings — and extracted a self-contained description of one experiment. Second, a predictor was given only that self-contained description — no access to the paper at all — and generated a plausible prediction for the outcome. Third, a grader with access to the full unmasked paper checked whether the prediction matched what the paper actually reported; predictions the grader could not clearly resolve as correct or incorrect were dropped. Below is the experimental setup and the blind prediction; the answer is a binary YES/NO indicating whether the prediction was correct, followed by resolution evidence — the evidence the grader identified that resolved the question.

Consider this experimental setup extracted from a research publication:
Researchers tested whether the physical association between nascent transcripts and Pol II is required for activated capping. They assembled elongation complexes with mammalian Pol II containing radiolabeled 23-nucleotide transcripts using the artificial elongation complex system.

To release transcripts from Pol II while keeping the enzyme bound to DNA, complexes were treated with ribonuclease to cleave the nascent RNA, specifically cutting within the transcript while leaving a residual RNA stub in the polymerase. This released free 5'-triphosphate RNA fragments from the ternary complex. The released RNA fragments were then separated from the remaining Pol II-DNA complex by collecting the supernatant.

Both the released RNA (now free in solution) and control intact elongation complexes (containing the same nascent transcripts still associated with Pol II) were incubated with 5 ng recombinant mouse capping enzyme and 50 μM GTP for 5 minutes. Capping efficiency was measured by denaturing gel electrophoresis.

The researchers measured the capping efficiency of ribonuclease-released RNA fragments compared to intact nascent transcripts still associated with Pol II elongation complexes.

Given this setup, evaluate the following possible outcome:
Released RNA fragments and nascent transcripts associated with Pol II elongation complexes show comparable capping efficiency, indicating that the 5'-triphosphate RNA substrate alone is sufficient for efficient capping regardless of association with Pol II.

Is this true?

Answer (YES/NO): NO